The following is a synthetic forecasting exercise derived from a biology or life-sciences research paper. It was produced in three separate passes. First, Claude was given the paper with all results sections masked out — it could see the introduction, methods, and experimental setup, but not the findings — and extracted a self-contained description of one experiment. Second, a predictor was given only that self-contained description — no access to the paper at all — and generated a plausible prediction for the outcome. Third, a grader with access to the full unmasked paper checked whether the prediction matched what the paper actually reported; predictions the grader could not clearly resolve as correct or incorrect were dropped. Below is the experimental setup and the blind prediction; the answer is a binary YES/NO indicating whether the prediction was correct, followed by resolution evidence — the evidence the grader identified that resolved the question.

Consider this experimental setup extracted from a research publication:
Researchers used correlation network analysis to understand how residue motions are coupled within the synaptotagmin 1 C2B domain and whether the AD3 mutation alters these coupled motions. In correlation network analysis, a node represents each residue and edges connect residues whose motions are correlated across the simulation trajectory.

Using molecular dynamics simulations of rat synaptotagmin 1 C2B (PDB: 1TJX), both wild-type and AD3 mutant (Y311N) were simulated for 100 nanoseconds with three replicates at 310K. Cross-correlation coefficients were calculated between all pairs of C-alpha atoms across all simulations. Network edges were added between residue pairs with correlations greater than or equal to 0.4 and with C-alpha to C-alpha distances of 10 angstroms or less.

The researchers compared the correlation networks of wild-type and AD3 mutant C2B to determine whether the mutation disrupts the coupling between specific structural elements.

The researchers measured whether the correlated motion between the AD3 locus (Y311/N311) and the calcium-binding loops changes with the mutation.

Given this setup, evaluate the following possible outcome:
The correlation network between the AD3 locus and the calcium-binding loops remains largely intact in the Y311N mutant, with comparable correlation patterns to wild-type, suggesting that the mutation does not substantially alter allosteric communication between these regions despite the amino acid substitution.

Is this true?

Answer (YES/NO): NO